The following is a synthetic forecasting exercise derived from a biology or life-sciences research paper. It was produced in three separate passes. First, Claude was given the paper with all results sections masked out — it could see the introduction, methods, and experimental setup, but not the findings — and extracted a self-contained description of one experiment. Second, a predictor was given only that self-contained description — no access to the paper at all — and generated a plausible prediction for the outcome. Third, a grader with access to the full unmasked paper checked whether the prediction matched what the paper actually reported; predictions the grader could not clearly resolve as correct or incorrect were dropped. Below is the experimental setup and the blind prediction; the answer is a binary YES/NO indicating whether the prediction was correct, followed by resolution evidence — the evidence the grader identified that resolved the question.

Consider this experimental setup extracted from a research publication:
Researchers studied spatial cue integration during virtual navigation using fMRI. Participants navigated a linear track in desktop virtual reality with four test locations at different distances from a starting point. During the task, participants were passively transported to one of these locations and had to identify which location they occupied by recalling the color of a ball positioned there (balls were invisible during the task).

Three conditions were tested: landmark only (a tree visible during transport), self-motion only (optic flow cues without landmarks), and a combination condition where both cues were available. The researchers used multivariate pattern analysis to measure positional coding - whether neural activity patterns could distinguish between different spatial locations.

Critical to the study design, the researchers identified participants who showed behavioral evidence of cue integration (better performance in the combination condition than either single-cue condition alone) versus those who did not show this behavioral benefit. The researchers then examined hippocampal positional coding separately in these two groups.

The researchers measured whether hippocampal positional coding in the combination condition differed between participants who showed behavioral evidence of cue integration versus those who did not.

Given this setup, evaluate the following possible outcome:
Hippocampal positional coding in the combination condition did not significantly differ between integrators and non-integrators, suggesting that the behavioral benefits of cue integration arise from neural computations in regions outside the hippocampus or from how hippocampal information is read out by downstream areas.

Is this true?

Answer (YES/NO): NO